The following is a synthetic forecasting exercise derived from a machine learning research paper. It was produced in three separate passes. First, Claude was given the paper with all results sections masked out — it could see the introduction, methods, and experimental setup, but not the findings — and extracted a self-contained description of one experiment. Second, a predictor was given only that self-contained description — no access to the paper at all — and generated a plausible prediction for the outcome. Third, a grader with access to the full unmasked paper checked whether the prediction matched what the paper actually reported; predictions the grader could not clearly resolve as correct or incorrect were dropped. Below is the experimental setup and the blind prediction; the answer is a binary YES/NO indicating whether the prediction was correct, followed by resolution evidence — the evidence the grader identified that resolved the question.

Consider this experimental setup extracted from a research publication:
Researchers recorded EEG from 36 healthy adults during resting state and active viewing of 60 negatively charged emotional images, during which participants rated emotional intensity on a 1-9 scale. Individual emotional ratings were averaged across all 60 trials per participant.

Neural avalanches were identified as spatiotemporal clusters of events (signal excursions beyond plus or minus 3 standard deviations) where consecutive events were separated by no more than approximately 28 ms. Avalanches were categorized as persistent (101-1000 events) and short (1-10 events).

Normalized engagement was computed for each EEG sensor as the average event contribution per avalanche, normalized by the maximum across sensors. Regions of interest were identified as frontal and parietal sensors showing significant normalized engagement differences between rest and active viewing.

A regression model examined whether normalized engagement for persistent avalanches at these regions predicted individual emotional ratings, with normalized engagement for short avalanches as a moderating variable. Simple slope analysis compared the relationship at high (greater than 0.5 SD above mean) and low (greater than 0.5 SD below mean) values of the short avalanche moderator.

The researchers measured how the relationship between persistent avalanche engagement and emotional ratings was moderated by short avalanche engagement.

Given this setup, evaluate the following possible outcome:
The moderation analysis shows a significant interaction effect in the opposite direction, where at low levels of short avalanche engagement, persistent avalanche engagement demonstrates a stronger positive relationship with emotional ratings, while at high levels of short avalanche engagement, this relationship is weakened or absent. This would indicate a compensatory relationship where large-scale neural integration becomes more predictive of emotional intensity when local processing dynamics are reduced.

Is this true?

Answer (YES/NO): NO